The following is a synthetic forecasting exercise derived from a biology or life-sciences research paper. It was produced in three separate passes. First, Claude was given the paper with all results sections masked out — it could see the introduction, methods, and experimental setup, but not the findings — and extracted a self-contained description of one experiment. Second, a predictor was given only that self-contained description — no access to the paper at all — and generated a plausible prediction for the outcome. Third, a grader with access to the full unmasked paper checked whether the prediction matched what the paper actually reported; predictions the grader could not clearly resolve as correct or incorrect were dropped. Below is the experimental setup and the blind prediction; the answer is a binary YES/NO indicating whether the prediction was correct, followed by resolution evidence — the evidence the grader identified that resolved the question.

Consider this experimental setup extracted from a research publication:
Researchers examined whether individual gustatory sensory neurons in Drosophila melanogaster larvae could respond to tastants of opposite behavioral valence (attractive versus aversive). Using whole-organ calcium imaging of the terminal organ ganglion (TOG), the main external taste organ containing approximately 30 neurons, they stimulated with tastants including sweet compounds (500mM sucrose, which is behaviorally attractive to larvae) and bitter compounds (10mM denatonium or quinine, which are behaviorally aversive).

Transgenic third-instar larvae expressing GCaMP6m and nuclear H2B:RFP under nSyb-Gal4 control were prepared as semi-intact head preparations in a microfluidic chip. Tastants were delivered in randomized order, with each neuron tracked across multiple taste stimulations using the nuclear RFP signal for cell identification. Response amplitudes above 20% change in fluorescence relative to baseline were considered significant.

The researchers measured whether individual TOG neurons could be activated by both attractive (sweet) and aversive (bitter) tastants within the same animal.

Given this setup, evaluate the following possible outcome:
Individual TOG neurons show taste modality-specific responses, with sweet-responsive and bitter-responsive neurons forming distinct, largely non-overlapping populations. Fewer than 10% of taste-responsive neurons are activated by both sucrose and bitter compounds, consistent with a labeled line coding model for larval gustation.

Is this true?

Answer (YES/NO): NO